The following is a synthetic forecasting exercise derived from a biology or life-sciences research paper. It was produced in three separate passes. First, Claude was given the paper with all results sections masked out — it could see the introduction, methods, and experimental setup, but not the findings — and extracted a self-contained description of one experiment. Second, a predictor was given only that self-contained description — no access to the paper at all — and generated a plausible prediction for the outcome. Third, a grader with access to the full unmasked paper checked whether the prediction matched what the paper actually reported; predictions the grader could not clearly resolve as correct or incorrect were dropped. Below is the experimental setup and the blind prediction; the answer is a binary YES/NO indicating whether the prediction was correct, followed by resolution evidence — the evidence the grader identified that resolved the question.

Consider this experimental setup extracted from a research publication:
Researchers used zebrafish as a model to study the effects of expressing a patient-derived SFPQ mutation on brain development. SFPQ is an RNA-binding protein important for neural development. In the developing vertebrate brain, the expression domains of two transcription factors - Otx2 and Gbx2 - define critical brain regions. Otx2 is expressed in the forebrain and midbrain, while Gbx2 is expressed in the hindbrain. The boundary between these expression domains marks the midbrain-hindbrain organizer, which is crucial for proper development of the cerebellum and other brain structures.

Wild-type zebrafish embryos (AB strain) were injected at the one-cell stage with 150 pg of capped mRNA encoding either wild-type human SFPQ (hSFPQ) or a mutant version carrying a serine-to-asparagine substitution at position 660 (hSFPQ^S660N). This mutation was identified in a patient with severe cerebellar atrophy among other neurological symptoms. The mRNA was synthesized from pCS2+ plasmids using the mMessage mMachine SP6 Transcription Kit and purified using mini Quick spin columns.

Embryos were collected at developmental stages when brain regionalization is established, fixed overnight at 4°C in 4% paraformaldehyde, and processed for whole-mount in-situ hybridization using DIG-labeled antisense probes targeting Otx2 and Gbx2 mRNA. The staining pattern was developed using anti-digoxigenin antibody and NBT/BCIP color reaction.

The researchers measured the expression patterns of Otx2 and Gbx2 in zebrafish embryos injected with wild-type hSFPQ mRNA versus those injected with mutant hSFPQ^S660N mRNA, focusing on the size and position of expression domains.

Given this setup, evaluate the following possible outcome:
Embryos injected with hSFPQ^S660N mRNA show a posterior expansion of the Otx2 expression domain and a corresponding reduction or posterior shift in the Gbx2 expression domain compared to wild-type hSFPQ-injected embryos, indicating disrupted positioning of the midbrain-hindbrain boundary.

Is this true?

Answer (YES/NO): NO